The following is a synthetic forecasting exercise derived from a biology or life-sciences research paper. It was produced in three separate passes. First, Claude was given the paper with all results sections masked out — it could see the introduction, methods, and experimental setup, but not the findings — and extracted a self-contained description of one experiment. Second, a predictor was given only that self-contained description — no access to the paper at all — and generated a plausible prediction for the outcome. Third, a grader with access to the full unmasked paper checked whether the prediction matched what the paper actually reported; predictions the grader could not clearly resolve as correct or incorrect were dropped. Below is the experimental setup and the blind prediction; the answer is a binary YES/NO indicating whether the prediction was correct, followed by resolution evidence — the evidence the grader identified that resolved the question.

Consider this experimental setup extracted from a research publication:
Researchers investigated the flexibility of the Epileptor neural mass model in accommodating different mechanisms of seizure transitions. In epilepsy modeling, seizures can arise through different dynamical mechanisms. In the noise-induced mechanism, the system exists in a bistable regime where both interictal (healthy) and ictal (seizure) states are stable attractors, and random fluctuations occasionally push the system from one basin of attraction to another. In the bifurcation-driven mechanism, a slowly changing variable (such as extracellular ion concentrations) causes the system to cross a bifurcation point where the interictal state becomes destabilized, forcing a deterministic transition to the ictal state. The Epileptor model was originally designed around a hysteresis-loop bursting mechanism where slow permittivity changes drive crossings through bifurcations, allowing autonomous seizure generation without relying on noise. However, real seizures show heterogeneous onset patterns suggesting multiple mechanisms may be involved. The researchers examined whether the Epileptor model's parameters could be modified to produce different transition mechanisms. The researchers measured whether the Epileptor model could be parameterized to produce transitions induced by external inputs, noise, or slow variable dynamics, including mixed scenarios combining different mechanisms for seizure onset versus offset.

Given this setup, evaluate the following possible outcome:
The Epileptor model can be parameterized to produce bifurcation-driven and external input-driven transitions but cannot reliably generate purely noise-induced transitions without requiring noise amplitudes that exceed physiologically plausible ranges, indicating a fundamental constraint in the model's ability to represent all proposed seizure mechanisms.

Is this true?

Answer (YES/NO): NO